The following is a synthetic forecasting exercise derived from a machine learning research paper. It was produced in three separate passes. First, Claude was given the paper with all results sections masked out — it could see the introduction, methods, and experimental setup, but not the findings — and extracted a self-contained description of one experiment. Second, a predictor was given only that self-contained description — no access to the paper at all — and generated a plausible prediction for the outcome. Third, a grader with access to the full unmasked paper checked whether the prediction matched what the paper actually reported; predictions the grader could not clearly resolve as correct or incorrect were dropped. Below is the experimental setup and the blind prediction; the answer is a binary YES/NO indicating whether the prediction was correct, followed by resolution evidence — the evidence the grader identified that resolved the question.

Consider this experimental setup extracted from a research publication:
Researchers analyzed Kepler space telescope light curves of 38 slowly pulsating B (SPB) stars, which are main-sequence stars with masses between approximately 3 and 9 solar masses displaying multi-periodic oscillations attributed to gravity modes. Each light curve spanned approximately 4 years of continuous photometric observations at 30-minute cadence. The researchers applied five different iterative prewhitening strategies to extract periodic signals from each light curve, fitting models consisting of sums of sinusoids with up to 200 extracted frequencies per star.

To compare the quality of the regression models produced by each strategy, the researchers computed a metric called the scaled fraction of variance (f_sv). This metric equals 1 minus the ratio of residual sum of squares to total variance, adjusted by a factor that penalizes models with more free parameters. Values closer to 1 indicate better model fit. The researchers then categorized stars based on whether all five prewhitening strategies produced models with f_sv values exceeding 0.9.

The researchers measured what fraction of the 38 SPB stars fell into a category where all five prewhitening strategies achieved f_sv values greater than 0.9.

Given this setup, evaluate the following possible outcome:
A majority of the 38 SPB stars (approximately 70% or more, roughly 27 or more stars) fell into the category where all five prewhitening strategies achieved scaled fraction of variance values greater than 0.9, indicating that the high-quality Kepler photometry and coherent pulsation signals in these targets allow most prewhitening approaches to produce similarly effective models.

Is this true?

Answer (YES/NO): NO